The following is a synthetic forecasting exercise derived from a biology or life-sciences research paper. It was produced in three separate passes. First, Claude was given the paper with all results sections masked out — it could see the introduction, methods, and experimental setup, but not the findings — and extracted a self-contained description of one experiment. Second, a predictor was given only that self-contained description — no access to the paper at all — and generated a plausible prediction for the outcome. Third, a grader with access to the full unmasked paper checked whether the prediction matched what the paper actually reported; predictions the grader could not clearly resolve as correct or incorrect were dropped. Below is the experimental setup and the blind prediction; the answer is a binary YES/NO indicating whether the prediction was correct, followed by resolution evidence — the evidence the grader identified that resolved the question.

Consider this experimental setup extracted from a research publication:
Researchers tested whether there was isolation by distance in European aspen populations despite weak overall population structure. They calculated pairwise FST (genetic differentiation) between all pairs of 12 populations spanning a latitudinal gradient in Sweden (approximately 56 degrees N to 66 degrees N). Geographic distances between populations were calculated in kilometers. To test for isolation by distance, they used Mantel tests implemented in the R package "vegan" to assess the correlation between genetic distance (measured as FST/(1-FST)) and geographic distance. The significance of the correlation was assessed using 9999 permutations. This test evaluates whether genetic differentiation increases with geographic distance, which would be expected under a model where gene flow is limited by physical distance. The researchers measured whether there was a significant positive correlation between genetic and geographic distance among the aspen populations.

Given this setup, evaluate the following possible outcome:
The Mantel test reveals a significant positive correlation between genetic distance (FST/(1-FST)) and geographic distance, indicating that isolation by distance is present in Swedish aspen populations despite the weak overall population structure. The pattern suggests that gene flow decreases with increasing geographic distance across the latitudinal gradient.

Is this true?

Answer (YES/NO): YES